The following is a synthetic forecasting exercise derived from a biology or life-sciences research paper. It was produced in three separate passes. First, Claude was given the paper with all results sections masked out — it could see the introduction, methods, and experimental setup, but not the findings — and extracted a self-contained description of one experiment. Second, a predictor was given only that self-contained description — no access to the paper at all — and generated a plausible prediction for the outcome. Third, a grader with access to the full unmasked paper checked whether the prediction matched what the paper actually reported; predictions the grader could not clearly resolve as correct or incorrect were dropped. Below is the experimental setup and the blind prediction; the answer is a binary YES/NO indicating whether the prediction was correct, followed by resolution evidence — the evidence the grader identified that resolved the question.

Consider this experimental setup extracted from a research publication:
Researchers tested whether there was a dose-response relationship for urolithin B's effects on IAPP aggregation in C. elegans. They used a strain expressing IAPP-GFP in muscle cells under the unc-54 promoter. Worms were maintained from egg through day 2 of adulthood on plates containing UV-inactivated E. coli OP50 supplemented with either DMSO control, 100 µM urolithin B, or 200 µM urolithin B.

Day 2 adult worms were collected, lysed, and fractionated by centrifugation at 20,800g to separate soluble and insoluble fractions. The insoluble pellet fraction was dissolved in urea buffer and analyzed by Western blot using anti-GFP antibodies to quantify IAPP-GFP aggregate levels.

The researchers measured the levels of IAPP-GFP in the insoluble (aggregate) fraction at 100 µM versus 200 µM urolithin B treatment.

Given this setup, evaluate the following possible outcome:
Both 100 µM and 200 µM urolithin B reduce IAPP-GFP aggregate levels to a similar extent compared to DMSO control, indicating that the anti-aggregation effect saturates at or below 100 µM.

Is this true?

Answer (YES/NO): NO